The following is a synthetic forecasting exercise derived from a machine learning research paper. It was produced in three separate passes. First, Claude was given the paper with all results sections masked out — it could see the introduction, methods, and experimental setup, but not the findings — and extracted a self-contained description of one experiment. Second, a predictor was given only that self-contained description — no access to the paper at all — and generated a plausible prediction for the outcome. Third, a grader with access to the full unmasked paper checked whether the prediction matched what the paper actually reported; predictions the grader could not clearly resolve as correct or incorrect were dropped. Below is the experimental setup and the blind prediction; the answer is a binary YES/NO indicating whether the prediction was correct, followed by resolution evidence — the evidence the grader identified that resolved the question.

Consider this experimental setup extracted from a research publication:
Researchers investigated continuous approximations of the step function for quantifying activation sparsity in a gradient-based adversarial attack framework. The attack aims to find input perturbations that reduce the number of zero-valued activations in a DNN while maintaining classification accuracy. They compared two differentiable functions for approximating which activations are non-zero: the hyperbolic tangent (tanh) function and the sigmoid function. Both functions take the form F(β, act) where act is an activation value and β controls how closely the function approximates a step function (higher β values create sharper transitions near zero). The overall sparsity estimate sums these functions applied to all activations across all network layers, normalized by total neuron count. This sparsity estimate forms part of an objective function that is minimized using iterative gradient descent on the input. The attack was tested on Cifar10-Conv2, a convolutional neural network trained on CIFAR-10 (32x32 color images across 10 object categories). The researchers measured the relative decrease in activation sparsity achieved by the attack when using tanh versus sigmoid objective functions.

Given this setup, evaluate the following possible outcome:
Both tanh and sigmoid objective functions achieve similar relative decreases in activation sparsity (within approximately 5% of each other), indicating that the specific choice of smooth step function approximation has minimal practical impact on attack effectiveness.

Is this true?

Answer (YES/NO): NO